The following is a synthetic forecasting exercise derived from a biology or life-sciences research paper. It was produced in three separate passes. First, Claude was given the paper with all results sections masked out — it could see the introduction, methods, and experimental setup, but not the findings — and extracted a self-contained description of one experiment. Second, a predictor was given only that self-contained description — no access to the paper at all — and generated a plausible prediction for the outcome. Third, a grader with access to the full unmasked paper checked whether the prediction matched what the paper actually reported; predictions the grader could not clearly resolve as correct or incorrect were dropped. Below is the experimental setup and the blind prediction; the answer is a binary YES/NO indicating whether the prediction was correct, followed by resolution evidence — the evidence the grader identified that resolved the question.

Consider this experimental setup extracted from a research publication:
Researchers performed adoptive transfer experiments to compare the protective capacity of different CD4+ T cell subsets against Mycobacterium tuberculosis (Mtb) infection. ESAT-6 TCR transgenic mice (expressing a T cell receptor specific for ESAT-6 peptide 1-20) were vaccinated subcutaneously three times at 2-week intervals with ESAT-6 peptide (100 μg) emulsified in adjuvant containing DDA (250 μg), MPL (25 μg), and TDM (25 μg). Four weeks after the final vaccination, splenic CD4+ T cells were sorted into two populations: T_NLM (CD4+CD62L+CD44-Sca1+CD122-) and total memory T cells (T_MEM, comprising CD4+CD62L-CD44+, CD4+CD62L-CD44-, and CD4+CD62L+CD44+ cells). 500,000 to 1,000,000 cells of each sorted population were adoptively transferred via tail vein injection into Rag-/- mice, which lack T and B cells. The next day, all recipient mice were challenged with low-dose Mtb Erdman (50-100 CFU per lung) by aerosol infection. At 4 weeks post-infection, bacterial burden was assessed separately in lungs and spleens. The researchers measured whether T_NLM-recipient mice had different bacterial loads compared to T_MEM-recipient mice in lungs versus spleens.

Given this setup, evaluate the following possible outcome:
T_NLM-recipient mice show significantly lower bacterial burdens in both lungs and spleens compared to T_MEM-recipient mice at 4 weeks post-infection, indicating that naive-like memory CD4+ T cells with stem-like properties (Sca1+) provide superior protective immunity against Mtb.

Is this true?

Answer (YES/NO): NO